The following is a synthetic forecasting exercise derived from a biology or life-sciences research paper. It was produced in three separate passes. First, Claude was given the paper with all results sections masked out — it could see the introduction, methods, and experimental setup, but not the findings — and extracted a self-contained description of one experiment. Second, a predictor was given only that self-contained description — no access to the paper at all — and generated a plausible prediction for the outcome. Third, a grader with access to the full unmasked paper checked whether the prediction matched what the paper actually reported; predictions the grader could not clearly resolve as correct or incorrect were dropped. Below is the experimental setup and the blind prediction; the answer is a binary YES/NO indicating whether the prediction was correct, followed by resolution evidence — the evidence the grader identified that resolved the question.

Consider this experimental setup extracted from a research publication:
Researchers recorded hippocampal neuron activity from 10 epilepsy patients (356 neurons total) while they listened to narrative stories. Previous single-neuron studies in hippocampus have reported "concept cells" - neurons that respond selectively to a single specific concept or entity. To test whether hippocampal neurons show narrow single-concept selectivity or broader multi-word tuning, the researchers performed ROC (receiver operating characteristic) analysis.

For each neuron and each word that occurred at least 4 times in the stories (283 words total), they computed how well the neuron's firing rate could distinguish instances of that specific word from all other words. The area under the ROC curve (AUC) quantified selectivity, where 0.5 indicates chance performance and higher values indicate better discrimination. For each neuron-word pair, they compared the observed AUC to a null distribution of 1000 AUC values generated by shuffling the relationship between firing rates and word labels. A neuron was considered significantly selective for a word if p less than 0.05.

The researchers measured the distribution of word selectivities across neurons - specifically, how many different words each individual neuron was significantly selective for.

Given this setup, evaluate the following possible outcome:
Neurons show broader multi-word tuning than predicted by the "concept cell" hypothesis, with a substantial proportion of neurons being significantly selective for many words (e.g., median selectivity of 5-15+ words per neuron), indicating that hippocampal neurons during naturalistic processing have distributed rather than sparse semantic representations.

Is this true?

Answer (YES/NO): YES